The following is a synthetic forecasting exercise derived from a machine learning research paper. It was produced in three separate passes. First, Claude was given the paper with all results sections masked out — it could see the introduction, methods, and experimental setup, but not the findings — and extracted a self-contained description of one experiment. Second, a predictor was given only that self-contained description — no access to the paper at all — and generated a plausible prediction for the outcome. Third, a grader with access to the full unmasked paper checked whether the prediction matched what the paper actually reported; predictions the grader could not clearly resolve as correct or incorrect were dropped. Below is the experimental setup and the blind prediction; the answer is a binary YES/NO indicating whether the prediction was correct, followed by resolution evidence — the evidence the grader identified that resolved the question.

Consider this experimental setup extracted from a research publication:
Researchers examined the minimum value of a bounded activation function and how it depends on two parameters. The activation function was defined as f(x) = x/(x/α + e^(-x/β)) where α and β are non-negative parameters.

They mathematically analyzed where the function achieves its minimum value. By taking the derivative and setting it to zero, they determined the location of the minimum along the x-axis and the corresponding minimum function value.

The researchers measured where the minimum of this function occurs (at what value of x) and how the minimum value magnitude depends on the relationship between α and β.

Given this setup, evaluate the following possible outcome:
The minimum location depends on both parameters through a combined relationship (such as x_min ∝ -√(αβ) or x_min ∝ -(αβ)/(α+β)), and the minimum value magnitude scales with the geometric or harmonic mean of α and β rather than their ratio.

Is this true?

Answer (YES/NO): NO